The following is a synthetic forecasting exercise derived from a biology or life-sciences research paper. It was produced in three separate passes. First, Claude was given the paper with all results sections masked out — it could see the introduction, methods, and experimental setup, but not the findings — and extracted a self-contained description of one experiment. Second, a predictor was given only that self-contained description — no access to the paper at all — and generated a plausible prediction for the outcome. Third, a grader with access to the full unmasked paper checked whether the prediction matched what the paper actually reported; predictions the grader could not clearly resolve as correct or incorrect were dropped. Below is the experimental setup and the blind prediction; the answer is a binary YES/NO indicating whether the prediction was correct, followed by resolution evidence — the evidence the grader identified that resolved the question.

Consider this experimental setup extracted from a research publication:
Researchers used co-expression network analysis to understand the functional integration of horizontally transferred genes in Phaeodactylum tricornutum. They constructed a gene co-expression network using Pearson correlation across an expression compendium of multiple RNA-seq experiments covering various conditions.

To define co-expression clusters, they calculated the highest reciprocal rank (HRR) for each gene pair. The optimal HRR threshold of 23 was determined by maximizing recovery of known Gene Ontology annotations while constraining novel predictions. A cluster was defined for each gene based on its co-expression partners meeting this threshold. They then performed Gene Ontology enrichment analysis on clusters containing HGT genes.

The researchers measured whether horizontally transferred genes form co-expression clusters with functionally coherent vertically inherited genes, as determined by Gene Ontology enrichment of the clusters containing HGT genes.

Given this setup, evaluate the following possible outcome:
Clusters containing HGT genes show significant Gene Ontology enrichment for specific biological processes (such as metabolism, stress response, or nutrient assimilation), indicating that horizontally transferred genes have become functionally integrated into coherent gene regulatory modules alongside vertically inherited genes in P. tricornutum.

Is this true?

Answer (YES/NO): YES